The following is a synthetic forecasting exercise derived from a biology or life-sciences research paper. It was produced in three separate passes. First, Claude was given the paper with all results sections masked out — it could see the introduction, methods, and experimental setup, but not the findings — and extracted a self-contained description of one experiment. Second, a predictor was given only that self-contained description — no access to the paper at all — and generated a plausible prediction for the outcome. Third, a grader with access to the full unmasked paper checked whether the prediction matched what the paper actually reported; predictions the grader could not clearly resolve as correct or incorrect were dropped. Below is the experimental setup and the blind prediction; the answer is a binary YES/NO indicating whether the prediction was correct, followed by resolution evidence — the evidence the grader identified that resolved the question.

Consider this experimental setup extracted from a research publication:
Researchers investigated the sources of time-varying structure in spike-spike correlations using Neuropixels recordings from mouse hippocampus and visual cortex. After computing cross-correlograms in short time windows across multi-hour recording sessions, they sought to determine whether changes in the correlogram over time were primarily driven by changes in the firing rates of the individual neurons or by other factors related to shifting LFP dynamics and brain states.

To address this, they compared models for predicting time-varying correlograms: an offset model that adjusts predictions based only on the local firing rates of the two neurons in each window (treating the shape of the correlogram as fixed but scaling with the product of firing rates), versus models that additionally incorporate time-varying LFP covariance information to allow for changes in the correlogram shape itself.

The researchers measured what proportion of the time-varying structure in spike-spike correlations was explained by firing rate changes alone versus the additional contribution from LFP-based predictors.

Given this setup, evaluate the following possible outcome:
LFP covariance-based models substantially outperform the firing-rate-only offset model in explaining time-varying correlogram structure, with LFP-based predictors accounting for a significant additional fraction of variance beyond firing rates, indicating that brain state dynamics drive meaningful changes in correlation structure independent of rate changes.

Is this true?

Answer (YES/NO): NO